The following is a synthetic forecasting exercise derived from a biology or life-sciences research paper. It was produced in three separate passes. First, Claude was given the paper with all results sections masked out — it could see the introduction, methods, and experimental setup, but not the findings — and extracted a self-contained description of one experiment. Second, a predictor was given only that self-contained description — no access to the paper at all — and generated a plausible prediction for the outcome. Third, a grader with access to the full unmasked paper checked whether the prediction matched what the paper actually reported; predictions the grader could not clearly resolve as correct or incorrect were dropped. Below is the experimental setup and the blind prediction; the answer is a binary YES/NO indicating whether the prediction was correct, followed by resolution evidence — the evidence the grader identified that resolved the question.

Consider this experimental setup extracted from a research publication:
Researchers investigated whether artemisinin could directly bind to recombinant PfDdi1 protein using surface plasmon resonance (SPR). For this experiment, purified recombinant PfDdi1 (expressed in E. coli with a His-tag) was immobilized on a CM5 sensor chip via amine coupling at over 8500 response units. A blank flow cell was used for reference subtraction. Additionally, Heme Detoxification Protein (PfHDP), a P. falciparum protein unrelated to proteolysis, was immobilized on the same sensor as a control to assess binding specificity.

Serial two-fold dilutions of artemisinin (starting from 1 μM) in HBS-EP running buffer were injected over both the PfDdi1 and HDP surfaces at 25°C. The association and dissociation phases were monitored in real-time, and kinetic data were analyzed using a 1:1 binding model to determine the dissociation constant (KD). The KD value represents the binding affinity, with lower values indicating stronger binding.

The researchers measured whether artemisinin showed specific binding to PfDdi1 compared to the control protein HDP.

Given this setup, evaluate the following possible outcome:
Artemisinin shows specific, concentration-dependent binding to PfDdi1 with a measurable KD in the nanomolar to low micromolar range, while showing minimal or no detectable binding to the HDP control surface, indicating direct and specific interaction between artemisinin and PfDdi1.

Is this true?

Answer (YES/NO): YES